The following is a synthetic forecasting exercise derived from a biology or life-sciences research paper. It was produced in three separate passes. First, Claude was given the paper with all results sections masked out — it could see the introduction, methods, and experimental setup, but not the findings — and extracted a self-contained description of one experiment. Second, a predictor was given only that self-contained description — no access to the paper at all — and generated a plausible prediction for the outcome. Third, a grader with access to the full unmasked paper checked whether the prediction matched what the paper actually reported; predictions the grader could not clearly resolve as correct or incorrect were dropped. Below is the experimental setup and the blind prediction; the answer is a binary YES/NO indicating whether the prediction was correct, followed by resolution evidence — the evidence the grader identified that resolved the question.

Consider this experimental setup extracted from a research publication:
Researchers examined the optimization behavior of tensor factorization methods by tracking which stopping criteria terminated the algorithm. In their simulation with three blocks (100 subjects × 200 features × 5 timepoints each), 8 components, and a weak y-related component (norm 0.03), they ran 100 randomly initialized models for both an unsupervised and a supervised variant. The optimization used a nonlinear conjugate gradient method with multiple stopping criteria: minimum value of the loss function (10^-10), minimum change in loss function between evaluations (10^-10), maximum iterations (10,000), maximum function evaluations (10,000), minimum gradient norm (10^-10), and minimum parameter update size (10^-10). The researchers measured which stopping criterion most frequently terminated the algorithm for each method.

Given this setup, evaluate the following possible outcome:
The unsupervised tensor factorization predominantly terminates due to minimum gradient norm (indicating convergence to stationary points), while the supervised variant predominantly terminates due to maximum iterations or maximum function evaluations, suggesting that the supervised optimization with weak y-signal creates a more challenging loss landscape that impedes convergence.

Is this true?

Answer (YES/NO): NO